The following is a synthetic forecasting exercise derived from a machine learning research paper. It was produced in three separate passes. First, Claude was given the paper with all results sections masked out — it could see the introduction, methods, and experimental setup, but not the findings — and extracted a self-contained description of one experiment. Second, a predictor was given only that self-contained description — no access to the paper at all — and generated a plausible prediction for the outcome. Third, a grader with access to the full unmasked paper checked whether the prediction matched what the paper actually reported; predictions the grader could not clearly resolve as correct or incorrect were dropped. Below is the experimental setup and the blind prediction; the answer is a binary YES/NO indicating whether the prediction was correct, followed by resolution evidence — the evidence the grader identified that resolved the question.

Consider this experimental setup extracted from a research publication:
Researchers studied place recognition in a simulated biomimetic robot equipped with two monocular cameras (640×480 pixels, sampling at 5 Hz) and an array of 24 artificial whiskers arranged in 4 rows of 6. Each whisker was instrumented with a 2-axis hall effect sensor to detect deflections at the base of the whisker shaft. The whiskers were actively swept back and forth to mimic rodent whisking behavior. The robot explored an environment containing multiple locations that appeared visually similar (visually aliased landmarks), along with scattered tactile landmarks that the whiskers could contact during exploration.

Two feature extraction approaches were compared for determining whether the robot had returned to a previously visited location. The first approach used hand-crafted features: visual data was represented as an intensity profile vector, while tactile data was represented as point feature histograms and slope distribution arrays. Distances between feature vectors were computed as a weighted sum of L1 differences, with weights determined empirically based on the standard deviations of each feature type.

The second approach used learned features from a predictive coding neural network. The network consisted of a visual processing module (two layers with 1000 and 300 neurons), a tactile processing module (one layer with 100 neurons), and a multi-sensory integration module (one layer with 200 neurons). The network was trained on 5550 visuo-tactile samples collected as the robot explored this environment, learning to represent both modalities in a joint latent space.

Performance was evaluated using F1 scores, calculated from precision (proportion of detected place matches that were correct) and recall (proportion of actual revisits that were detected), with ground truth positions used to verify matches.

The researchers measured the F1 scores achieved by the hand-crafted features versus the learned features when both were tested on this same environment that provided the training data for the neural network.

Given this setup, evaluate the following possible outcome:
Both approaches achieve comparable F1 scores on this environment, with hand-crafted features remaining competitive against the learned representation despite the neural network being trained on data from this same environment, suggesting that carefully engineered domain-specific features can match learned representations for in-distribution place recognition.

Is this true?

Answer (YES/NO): YES